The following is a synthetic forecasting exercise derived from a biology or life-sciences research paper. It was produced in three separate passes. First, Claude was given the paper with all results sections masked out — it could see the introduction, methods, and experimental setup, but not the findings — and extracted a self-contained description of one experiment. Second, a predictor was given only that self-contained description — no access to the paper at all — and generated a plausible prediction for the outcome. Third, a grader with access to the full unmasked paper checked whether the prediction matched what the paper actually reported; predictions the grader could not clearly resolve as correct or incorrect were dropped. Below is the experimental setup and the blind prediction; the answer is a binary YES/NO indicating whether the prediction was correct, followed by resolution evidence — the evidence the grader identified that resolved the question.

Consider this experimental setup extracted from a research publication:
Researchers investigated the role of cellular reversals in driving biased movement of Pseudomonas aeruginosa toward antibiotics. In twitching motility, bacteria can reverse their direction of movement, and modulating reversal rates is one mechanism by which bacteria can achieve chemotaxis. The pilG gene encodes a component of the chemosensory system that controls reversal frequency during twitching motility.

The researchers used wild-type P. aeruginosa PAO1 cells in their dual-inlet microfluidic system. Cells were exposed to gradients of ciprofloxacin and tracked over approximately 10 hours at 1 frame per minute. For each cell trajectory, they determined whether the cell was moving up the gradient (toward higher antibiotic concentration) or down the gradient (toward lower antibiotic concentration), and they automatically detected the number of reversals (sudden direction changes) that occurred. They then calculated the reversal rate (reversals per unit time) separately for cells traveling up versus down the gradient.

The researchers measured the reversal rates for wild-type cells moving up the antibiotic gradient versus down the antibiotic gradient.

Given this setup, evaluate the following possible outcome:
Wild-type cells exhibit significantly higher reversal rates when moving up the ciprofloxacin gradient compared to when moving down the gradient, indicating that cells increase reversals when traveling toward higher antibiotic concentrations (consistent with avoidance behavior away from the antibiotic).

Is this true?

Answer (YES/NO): NO